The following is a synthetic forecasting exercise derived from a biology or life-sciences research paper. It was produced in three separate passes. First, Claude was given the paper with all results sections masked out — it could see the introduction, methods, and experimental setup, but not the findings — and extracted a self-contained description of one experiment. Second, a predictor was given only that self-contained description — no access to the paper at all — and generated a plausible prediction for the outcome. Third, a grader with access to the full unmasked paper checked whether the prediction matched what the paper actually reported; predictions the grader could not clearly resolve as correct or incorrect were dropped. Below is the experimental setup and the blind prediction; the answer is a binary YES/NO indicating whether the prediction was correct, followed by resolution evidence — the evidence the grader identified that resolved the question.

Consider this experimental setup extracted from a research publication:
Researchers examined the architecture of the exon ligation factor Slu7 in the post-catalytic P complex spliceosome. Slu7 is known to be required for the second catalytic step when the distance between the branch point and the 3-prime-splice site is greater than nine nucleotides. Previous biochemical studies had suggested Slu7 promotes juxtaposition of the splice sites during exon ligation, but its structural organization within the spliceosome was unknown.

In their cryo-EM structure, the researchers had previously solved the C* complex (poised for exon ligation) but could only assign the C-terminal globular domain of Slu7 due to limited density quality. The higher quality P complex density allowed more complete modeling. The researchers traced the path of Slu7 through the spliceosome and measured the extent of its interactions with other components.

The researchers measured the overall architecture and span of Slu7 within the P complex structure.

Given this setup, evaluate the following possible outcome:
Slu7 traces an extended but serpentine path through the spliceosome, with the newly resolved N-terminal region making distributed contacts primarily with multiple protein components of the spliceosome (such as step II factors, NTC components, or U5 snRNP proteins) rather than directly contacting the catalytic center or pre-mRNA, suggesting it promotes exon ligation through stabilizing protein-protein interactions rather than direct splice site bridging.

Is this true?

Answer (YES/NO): YES